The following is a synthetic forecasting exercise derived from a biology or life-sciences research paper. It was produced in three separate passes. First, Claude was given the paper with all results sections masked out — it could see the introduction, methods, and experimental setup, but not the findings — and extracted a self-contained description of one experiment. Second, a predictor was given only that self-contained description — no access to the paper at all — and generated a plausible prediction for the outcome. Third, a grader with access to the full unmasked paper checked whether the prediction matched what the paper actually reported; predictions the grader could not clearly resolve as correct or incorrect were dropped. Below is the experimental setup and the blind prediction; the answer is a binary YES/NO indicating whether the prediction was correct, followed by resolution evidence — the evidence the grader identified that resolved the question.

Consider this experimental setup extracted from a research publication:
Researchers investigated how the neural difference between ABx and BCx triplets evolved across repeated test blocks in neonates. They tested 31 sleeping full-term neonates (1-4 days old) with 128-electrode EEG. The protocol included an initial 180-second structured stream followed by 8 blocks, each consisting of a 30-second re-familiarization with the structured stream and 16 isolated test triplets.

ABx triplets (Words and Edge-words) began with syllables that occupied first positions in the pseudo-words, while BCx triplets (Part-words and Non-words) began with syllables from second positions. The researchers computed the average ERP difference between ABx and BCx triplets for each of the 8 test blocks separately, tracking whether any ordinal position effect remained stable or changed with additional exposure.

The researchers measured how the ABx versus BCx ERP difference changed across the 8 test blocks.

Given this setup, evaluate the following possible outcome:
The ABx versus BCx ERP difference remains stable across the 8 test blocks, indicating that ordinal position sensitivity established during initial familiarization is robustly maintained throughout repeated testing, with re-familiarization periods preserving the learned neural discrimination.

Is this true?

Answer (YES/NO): NO